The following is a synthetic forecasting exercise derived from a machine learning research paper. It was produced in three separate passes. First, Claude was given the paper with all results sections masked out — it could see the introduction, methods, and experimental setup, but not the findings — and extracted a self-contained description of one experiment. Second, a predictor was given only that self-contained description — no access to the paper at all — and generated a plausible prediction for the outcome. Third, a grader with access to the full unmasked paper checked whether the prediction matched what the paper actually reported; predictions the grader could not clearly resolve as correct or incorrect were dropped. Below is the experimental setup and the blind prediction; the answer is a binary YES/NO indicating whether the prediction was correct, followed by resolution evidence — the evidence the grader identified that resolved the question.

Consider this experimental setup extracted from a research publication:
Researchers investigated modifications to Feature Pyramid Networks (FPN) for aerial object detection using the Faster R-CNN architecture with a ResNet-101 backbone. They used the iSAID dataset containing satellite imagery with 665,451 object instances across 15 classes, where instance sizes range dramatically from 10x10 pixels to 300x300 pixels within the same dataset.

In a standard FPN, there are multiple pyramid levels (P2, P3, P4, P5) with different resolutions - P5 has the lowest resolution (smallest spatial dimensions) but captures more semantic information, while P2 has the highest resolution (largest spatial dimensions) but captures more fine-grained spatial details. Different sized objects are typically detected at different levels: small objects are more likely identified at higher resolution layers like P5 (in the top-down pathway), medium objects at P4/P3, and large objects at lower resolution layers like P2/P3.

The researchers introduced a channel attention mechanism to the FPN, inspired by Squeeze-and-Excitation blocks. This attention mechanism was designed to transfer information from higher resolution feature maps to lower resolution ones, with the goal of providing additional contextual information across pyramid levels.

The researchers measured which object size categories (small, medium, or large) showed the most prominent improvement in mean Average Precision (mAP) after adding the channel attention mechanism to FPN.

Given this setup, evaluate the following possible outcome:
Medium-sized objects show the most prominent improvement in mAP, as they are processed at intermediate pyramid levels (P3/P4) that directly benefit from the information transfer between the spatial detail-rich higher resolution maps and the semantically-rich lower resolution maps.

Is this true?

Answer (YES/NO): NO